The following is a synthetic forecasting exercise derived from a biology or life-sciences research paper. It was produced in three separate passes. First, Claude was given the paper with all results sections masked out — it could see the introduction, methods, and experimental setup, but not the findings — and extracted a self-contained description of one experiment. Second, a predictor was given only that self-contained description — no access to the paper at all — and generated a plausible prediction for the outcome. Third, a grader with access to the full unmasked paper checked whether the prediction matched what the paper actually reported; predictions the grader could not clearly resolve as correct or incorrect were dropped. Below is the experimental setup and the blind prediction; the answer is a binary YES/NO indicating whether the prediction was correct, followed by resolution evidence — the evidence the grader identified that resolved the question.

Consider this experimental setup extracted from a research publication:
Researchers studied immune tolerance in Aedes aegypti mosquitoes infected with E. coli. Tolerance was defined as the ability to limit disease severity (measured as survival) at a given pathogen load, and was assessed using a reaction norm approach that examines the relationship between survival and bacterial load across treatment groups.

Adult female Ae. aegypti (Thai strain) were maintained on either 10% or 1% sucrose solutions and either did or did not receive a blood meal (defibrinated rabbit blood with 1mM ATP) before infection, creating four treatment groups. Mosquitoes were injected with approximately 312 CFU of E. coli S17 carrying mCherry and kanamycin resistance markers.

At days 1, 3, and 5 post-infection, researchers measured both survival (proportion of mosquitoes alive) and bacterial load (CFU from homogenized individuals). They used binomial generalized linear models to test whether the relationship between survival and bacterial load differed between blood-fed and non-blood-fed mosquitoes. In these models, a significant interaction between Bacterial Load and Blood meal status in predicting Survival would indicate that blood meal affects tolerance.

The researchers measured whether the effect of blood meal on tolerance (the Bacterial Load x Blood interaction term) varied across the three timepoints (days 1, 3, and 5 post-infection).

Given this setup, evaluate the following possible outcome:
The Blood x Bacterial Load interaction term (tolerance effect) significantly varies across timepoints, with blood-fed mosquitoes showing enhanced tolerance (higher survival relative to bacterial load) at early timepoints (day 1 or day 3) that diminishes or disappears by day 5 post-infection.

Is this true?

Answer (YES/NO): NO